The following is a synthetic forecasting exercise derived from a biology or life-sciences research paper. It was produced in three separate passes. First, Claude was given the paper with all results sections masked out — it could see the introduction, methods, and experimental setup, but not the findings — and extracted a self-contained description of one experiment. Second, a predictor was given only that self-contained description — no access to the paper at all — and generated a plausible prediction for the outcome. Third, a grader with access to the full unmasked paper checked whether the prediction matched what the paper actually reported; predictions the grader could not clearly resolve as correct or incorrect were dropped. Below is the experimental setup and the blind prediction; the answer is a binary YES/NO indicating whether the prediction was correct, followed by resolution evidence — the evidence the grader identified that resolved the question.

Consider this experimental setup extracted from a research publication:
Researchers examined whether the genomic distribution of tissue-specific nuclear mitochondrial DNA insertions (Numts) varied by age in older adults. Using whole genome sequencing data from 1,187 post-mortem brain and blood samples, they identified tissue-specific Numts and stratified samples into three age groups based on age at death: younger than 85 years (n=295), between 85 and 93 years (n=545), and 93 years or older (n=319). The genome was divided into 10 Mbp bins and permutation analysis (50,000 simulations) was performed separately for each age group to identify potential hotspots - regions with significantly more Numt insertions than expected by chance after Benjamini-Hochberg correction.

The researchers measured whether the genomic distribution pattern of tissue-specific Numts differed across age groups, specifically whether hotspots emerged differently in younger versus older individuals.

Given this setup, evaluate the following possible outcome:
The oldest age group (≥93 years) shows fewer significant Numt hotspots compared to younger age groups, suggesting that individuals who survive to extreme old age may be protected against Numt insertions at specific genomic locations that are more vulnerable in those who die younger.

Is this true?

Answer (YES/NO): NO